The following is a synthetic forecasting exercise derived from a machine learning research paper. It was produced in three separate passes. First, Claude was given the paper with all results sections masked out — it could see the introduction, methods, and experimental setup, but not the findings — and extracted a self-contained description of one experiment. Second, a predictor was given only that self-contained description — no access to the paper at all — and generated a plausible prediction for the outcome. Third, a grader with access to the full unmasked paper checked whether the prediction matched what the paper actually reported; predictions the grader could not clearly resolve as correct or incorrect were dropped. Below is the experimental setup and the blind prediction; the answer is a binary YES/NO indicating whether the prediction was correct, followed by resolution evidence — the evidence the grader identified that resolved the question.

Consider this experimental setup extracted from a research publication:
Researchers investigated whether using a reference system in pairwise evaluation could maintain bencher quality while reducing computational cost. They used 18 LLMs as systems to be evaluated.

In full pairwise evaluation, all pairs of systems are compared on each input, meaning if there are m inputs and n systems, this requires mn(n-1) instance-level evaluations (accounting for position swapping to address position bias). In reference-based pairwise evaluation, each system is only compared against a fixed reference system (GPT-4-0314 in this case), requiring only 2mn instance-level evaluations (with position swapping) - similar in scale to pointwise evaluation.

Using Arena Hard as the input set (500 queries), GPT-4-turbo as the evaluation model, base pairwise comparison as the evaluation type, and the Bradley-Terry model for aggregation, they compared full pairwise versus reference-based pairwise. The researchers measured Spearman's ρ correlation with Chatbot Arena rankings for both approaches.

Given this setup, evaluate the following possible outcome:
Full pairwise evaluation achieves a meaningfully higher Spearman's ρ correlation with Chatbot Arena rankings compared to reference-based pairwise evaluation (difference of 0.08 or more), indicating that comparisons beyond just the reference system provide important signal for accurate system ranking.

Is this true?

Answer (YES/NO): NO